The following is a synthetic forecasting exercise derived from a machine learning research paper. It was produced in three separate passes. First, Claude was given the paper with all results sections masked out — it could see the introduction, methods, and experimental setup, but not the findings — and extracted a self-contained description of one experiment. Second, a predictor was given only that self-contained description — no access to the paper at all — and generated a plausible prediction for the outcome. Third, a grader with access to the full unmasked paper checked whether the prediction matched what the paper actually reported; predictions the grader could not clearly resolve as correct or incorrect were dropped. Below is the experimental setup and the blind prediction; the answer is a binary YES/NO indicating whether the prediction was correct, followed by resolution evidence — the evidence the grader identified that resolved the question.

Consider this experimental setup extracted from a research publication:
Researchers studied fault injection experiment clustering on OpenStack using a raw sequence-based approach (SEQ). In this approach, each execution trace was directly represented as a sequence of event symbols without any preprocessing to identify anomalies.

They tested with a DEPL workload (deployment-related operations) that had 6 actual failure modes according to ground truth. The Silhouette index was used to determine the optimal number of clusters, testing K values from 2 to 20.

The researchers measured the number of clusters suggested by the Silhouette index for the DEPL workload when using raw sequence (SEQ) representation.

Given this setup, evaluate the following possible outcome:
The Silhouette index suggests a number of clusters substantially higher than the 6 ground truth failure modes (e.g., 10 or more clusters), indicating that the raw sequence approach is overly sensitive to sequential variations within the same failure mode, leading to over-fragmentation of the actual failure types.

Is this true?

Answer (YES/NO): NO